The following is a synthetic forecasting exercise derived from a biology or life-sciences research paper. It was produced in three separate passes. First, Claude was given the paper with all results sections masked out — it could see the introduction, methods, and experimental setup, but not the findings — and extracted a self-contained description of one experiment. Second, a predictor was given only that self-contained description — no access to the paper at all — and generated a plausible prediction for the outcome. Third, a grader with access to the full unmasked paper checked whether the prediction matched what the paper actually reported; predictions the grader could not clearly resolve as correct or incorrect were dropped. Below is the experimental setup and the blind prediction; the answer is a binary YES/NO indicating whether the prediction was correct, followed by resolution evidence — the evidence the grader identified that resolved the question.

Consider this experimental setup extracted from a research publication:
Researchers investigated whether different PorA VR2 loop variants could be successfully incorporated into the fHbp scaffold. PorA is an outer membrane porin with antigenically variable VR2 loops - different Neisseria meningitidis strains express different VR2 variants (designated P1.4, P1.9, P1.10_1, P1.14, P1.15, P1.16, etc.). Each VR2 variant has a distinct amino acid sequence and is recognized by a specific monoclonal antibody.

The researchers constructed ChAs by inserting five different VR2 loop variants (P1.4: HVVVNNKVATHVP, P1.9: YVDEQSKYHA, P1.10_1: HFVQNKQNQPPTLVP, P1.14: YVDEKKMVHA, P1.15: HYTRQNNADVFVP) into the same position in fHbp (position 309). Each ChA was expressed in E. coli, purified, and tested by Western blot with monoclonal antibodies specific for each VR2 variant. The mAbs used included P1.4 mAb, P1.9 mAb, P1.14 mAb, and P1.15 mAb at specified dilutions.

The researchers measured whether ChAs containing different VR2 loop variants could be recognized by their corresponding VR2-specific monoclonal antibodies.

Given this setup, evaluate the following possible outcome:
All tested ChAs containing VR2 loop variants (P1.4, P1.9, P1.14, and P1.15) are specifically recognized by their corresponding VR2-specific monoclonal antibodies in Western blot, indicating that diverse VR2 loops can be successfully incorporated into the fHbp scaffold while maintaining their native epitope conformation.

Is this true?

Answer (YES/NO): YES